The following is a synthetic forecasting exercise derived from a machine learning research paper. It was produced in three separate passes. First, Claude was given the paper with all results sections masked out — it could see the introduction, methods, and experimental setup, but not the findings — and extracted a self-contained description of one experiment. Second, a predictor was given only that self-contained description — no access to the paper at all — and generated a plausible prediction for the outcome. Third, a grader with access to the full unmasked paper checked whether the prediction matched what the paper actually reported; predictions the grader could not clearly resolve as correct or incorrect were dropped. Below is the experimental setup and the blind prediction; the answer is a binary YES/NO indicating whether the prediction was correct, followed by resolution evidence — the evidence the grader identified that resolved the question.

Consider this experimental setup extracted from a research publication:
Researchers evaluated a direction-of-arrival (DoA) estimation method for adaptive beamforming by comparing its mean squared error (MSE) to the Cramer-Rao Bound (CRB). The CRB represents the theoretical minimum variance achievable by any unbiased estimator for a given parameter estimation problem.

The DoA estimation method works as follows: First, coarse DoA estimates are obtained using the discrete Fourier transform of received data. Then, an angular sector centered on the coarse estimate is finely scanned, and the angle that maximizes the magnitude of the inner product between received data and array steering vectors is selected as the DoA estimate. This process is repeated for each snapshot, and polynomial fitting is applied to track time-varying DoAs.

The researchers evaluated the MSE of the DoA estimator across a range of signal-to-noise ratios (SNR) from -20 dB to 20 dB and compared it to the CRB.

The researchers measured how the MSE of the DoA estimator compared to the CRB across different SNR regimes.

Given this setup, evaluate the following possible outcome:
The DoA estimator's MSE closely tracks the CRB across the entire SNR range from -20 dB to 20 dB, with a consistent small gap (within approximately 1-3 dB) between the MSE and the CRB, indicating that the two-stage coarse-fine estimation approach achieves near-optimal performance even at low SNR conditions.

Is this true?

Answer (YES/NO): NO